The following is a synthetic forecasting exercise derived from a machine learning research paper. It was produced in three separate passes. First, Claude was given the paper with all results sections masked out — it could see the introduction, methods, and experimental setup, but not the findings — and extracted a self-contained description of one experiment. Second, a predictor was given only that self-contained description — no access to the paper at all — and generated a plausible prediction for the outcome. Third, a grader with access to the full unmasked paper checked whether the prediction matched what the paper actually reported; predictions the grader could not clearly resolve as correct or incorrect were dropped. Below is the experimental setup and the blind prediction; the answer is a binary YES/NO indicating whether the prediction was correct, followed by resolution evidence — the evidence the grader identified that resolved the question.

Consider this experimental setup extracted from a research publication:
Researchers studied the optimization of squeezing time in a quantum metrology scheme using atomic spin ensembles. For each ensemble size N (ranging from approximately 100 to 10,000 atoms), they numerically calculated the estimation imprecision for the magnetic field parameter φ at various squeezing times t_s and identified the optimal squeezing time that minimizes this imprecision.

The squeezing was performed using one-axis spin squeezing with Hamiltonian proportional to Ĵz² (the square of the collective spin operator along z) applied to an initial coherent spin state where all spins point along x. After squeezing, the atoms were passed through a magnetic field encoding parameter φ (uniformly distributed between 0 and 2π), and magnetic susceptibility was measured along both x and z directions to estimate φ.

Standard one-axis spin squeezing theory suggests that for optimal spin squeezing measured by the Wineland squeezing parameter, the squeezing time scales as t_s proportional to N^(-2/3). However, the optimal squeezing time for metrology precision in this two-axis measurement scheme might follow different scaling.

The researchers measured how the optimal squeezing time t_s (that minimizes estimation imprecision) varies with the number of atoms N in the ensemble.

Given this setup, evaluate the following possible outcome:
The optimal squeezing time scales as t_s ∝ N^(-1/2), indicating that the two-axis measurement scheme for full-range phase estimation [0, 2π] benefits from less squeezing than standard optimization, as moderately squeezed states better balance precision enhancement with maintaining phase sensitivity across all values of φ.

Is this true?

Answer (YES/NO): NO